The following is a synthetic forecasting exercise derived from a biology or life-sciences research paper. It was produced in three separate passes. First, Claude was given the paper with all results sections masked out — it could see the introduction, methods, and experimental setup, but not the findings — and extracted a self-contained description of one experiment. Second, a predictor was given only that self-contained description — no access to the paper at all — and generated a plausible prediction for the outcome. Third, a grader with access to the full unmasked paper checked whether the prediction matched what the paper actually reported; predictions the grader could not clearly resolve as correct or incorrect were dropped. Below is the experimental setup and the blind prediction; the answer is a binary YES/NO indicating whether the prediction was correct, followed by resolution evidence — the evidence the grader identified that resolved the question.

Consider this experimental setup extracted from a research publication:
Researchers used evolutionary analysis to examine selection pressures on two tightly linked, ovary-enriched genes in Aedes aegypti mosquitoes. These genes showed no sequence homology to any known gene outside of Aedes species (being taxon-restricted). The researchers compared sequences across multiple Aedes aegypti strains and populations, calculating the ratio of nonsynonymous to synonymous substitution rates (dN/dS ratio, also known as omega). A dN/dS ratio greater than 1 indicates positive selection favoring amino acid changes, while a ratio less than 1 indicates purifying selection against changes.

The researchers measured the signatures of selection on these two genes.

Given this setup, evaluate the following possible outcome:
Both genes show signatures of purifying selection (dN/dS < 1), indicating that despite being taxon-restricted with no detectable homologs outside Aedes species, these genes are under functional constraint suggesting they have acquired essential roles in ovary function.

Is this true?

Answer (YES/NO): NO